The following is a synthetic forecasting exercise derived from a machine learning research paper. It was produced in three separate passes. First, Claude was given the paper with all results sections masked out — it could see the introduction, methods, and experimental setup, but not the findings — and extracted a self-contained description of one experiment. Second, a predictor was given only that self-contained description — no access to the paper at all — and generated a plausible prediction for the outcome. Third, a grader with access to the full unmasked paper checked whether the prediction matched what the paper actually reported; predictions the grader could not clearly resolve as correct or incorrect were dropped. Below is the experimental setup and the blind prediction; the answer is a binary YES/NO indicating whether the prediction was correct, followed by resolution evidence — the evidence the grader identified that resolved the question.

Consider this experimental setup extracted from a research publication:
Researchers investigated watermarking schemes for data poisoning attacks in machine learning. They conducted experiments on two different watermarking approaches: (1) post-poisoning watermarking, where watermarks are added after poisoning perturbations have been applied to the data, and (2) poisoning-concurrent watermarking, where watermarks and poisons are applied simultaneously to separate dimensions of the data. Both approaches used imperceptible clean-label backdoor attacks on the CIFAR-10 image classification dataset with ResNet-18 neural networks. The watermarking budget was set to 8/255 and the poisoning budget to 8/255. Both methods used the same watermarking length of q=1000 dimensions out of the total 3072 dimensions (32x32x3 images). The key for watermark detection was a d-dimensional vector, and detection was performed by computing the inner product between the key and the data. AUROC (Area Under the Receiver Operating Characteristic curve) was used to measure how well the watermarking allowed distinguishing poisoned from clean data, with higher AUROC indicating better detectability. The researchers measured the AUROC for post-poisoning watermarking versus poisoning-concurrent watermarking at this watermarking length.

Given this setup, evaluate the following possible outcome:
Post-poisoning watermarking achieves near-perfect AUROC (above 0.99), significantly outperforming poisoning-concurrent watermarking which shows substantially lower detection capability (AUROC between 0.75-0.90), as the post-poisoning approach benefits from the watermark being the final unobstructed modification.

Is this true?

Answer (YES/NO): NO